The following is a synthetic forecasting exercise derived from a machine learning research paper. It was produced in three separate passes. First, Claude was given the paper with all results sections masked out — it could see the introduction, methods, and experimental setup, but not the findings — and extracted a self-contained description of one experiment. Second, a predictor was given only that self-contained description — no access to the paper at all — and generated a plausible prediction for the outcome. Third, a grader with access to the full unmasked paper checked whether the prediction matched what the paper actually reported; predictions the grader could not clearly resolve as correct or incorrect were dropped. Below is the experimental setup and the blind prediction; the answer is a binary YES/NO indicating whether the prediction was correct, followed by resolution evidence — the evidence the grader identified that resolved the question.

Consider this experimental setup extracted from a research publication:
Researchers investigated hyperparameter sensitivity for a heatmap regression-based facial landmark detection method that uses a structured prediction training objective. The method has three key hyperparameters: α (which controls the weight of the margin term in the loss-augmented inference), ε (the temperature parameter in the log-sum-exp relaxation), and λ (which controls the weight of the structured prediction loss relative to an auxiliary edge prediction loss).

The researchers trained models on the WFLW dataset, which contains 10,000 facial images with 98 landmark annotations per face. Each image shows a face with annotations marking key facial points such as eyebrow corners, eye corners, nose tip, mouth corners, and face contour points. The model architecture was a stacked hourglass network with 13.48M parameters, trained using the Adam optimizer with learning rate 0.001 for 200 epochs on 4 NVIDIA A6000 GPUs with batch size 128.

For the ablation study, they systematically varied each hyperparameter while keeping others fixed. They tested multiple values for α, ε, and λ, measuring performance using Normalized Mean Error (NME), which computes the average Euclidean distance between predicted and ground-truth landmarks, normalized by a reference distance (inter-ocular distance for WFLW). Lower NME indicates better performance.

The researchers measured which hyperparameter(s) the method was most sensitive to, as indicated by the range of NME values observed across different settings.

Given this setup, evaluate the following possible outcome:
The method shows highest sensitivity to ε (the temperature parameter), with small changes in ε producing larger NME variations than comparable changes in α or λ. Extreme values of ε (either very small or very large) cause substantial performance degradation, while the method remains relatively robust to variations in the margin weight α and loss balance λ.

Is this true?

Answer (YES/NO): NO